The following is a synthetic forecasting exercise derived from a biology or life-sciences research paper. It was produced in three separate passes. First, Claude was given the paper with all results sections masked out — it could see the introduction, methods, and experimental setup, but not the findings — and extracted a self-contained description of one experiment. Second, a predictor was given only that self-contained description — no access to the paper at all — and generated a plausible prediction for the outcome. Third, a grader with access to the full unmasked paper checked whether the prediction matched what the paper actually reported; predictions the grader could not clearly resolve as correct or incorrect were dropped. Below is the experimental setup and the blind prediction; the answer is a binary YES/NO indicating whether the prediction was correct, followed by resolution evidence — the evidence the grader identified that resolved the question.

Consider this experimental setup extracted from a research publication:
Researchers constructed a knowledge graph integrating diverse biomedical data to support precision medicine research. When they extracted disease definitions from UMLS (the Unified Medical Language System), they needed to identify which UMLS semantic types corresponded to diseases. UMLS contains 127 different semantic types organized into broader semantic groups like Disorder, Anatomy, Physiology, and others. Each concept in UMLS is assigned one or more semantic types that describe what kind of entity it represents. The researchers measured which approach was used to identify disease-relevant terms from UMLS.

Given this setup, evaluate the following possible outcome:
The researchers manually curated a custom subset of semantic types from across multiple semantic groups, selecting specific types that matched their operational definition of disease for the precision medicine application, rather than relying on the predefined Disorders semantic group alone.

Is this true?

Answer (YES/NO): NO